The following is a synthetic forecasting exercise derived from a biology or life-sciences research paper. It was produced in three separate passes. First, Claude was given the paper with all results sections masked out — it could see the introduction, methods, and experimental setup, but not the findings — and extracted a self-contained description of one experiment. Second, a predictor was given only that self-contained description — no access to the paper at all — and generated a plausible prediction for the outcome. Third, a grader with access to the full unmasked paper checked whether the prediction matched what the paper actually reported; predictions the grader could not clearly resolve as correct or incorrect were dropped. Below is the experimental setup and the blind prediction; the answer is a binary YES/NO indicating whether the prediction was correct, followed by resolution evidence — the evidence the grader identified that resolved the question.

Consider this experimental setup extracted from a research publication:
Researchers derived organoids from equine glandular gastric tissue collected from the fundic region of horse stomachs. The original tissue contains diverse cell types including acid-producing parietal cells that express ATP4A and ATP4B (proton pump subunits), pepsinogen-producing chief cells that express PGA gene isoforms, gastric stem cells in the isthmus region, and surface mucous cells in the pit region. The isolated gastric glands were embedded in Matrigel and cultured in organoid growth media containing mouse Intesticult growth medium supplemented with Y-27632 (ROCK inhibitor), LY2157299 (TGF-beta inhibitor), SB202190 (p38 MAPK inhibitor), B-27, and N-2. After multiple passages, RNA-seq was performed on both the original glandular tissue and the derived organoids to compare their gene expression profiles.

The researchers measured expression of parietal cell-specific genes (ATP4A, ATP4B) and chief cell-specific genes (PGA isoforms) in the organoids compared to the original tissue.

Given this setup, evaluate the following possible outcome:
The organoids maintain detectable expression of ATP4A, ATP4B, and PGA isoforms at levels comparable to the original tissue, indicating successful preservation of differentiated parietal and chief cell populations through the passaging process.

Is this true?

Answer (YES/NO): NO